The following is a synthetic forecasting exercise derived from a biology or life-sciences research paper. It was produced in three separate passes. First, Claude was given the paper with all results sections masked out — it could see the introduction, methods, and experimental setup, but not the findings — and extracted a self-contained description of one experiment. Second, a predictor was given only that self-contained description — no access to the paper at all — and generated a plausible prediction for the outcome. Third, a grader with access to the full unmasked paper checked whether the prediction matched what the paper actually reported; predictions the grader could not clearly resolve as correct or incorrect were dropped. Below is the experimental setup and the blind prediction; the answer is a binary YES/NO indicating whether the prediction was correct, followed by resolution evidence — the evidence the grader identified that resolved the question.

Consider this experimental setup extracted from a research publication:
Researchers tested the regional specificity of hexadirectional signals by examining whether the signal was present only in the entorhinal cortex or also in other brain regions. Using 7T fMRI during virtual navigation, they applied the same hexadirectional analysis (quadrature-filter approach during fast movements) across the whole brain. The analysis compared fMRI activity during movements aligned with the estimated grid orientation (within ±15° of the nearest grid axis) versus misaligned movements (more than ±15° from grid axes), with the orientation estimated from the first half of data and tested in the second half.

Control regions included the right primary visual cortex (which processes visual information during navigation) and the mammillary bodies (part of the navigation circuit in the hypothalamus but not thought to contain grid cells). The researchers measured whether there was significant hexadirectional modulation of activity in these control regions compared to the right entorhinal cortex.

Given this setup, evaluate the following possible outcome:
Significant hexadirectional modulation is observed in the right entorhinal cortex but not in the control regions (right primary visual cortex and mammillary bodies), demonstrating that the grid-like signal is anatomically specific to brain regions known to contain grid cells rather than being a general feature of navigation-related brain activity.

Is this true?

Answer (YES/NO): YES